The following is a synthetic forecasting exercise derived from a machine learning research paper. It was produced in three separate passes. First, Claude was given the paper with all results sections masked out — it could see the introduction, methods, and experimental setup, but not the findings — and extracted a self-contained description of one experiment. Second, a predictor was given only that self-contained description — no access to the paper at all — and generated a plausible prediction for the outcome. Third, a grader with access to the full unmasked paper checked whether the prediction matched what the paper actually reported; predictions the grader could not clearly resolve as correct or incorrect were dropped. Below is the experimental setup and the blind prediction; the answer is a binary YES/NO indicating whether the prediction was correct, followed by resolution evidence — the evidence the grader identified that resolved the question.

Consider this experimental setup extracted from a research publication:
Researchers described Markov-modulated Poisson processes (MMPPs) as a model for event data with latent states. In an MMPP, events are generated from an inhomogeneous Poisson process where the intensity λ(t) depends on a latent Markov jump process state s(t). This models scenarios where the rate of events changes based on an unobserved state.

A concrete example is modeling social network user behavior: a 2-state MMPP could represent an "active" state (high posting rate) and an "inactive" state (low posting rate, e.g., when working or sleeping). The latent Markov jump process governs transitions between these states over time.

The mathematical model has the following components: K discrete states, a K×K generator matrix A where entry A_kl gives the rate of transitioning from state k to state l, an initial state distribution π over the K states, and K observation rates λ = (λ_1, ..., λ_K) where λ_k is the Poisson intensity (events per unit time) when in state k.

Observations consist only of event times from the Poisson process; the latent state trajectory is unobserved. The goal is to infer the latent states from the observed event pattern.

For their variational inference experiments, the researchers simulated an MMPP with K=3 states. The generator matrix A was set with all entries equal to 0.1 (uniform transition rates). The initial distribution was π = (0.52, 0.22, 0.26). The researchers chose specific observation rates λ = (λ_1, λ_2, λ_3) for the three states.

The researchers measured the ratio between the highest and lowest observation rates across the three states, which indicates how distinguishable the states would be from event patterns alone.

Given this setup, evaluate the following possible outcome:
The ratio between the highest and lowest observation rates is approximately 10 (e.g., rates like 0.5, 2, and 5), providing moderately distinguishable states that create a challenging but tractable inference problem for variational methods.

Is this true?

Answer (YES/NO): NO